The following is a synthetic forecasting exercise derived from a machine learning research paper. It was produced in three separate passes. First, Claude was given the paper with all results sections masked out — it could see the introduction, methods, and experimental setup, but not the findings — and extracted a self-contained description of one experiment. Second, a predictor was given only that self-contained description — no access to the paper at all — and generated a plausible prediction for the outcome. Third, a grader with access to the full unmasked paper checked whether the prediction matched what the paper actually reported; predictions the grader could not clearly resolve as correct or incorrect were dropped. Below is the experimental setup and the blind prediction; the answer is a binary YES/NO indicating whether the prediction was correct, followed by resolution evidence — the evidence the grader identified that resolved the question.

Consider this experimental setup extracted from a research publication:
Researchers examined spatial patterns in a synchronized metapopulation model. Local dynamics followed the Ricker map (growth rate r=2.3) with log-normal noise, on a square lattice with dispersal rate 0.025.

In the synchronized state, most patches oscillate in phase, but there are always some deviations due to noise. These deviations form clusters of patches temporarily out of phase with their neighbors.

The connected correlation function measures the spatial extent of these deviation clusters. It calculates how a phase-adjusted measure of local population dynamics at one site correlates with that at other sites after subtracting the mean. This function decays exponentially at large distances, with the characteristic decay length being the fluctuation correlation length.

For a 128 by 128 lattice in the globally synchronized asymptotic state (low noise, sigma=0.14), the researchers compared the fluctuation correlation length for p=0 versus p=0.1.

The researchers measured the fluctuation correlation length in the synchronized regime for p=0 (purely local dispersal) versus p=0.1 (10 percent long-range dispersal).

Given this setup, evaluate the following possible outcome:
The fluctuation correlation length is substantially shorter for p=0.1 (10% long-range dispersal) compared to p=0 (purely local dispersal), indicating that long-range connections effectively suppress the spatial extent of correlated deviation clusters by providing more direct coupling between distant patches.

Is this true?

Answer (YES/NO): YES